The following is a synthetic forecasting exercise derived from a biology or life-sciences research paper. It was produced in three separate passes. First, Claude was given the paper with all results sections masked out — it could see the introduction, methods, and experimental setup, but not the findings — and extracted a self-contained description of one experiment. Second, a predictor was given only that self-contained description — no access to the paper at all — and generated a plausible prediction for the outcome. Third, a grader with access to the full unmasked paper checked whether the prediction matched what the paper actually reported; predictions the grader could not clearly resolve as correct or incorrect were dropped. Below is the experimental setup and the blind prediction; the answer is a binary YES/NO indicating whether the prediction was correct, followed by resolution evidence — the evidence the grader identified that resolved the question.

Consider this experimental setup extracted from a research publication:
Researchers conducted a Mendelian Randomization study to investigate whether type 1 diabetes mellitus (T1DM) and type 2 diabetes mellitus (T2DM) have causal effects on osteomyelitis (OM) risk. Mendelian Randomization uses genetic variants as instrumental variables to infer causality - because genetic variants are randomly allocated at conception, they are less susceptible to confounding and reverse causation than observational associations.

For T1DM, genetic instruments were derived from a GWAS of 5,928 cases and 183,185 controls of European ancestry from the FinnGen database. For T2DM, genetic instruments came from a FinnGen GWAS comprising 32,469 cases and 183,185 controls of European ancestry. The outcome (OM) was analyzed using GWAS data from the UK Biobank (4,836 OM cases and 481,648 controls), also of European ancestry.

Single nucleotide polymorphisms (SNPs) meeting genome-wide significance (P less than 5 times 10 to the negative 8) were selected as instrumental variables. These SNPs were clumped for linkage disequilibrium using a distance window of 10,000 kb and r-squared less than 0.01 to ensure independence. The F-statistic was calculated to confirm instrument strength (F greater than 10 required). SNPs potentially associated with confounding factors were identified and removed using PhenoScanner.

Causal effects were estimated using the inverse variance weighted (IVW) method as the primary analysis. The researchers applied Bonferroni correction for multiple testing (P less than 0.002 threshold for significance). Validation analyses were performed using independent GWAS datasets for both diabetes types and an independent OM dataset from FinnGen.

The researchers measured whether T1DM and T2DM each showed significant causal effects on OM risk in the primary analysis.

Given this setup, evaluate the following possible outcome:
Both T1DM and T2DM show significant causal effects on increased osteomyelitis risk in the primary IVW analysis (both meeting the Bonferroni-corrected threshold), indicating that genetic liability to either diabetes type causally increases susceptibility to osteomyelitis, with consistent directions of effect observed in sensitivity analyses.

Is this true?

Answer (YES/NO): NO